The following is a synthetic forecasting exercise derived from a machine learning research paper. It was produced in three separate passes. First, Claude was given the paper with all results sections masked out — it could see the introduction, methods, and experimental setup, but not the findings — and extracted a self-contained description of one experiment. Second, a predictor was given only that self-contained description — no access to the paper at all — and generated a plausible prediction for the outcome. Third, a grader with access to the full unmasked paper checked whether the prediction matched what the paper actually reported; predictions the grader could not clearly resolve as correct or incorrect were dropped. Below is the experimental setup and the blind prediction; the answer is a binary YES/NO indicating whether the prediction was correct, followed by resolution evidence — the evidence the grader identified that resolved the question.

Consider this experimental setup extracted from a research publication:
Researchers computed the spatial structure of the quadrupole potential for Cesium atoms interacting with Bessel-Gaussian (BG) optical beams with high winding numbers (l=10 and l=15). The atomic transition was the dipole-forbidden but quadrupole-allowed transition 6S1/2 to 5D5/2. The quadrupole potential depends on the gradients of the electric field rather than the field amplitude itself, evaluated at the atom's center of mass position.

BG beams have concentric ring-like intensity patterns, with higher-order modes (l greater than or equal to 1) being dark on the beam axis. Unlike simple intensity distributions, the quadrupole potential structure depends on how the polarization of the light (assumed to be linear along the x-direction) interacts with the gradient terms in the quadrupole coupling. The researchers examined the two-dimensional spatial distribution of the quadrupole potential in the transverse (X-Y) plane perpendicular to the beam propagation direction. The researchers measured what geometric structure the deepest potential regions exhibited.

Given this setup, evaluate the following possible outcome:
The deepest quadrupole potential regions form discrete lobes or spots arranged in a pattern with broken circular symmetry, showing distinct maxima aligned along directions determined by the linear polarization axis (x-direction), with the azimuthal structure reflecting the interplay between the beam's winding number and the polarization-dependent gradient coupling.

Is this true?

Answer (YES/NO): NO